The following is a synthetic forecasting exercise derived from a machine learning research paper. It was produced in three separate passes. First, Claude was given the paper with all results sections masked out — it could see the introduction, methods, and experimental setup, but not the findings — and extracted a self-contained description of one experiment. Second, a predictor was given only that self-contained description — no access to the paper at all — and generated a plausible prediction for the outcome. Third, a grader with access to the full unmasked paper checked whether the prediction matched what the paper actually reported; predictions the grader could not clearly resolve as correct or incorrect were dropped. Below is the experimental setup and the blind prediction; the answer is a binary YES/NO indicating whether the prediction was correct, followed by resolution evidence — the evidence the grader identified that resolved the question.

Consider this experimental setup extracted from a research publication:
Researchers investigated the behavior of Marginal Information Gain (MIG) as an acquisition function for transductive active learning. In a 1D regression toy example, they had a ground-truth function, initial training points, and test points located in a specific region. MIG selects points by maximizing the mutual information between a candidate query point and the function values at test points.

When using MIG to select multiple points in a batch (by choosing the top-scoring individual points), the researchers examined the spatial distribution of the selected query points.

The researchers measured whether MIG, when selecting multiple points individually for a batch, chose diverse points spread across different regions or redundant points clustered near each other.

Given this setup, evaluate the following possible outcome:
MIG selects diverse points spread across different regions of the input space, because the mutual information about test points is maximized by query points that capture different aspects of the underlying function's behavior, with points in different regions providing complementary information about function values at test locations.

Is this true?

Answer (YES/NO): NO